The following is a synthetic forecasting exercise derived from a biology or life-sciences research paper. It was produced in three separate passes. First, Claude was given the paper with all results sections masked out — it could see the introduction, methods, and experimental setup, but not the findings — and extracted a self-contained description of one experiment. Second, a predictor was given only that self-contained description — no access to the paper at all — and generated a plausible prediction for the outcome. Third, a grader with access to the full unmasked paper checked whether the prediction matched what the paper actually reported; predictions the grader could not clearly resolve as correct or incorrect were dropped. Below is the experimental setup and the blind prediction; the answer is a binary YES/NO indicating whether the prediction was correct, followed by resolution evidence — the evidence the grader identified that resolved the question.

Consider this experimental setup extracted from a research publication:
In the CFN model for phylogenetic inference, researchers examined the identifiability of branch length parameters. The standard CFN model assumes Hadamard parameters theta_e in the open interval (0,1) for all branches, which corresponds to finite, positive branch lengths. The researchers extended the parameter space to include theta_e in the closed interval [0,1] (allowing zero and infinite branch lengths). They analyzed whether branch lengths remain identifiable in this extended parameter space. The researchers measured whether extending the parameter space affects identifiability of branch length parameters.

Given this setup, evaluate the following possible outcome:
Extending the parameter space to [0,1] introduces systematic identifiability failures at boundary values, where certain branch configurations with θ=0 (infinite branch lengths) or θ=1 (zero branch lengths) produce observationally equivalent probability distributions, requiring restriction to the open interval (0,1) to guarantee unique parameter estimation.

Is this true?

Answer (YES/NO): YES